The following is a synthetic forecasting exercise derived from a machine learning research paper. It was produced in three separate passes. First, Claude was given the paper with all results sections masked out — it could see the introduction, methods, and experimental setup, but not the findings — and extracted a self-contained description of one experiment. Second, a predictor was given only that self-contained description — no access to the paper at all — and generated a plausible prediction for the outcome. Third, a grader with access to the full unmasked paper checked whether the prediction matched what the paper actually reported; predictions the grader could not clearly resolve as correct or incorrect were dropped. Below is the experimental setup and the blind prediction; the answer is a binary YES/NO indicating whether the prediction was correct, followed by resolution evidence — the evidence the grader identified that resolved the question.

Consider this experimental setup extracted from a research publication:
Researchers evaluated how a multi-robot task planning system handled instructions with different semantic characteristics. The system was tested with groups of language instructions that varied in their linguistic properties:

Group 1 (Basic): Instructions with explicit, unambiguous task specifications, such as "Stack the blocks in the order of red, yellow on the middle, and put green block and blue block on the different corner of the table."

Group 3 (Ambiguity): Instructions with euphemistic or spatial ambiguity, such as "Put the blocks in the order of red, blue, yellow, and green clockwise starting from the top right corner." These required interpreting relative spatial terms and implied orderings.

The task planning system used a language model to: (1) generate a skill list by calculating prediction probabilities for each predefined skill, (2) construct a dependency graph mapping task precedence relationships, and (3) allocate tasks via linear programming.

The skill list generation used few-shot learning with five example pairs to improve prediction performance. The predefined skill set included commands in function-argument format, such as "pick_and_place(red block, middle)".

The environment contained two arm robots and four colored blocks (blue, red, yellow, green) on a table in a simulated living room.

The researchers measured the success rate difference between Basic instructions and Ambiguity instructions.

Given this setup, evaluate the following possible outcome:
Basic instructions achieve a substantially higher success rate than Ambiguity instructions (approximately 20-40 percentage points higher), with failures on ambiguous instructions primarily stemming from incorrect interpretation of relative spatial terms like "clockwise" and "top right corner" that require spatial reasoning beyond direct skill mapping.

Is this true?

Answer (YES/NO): NO